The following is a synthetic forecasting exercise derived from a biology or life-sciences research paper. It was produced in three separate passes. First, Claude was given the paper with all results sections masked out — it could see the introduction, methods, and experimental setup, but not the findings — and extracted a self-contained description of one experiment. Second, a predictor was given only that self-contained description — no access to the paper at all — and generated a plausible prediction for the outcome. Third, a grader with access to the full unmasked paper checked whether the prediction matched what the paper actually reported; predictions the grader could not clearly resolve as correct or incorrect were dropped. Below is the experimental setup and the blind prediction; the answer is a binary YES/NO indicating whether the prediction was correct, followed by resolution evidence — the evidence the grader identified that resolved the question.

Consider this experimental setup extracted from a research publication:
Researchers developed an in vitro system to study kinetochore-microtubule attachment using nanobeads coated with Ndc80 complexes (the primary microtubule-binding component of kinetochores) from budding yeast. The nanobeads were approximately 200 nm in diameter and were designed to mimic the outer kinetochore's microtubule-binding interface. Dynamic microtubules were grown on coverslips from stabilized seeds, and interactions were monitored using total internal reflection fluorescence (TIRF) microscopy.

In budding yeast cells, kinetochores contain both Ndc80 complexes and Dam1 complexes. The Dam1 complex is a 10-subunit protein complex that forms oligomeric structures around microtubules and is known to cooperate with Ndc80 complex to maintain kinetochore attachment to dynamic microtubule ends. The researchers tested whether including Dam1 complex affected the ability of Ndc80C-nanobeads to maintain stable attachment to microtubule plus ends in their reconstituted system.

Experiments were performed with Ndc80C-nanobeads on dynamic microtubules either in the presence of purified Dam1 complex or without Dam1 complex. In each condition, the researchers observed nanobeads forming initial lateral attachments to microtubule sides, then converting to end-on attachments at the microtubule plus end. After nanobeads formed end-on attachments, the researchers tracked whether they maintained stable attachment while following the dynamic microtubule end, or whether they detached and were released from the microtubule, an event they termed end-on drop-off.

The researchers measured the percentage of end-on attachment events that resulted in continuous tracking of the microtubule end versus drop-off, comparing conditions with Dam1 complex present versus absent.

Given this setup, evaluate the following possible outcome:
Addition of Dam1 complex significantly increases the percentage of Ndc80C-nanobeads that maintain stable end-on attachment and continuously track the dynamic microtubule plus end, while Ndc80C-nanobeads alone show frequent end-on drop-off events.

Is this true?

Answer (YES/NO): YES